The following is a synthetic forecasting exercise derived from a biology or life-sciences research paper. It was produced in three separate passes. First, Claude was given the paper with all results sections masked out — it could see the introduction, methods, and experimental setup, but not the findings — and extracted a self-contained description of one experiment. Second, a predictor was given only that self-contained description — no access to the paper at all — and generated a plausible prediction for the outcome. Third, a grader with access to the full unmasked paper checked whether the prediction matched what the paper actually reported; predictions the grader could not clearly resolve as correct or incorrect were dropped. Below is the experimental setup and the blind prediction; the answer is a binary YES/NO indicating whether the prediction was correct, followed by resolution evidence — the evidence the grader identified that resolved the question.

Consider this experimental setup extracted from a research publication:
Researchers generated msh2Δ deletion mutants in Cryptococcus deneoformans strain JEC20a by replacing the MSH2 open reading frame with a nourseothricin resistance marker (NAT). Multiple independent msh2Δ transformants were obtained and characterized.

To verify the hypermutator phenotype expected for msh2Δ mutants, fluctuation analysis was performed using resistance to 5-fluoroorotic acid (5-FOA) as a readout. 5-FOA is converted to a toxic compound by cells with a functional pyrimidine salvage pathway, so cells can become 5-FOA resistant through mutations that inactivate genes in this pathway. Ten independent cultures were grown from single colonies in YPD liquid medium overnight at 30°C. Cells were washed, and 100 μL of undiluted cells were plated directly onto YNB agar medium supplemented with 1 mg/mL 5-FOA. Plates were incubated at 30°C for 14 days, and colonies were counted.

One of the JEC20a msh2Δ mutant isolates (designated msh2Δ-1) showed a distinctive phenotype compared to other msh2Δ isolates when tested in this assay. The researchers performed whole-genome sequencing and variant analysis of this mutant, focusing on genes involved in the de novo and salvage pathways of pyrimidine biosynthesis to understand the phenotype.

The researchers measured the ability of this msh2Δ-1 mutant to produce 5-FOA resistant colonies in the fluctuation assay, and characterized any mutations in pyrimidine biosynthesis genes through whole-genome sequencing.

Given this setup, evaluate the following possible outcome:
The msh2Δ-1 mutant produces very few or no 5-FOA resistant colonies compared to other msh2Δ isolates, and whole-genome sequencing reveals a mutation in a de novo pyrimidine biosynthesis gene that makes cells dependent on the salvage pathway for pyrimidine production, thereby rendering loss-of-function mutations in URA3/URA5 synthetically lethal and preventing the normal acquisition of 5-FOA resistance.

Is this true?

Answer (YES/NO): NO